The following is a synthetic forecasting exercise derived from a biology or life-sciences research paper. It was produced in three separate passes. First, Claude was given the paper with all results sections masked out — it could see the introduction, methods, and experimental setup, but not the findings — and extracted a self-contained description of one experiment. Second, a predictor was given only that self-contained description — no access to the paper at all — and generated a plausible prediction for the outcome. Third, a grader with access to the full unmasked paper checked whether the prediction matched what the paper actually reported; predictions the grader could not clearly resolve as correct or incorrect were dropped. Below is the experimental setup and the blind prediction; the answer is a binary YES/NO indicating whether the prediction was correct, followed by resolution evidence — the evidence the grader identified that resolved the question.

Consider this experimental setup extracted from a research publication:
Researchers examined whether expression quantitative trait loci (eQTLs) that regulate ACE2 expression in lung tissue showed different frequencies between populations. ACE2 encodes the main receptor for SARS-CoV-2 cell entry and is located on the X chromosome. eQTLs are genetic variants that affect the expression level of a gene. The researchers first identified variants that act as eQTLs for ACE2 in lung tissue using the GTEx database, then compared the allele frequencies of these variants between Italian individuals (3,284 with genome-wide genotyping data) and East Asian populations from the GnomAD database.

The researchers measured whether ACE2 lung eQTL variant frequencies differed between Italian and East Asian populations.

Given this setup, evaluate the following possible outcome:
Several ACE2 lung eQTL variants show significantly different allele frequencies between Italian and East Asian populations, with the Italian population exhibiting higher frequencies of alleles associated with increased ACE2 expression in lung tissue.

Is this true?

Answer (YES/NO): NO